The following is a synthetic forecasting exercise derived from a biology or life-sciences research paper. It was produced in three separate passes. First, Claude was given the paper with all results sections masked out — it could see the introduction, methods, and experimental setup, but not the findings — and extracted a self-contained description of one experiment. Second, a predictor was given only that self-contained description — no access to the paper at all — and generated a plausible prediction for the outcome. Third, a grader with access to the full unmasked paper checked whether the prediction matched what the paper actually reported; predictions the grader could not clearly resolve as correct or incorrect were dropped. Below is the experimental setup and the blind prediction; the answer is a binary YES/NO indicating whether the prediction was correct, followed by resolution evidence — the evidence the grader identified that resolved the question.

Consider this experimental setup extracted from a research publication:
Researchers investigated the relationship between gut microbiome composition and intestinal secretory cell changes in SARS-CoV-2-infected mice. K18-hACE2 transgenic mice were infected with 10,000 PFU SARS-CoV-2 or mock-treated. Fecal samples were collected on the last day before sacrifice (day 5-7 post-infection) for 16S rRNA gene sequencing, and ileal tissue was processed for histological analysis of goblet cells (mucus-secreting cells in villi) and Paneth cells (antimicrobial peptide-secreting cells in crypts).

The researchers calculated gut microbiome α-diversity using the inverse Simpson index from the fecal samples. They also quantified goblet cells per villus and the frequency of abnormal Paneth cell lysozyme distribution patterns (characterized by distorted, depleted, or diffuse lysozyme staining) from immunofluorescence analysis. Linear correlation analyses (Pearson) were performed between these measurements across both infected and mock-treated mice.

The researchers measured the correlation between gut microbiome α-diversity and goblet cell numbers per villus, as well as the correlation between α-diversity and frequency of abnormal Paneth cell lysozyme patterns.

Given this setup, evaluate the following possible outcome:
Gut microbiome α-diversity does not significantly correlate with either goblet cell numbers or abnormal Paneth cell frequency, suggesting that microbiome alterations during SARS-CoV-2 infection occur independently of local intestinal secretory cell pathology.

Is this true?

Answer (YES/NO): NO